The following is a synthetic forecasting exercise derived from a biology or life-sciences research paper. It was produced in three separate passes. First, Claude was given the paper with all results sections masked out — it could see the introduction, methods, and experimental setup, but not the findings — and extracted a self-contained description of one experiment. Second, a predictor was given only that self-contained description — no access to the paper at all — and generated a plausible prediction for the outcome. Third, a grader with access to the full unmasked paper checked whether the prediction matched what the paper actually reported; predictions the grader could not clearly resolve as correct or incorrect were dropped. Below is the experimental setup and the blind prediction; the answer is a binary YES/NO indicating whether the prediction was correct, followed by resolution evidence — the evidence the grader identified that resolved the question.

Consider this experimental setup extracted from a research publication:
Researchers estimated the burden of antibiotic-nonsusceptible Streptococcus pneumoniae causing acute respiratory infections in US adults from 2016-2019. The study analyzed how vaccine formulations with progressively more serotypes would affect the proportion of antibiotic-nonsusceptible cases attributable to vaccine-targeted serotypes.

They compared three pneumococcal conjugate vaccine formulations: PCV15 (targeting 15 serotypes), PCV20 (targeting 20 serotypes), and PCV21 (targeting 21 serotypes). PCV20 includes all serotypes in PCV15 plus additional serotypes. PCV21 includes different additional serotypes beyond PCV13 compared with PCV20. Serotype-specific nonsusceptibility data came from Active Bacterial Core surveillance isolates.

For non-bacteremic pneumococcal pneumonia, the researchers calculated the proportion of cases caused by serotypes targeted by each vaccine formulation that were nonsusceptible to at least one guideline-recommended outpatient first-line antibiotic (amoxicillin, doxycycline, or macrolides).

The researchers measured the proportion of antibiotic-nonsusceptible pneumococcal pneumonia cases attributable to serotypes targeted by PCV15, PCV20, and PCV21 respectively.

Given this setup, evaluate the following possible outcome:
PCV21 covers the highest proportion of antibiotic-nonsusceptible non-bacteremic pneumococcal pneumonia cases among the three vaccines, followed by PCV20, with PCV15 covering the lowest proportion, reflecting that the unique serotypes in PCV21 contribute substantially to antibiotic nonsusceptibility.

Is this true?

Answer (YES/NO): YES